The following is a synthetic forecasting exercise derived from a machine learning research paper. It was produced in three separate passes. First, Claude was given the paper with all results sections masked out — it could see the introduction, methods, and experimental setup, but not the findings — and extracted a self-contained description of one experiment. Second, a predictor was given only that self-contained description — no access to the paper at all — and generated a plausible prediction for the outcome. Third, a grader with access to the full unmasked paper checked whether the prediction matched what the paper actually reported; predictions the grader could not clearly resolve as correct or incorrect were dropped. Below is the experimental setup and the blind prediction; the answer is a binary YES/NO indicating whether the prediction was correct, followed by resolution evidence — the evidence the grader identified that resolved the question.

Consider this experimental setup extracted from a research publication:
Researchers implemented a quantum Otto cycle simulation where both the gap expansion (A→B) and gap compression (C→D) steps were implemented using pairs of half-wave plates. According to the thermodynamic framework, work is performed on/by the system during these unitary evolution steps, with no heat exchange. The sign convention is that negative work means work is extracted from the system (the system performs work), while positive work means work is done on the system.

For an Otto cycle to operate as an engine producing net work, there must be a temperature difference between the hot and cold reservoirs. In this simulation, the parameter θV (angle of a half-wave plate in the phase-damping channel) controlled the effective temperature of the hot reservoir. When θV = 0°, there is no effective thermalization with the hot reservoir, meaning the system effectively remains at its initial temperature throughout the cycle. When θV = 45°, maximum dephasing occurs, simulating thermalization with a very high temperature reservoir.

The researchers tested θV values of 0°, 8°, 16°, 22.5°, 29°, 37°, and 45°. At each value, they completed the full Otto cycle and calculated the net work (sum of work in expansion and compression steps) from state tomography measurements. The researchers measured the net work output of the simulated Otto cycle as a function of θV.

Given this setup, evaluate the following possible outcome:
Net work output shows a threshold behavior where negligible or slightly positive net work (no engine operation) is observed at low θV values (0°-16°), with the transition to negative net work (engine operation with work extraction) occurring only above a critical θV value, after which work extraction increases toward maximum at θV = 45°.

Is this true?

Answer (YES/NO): NO